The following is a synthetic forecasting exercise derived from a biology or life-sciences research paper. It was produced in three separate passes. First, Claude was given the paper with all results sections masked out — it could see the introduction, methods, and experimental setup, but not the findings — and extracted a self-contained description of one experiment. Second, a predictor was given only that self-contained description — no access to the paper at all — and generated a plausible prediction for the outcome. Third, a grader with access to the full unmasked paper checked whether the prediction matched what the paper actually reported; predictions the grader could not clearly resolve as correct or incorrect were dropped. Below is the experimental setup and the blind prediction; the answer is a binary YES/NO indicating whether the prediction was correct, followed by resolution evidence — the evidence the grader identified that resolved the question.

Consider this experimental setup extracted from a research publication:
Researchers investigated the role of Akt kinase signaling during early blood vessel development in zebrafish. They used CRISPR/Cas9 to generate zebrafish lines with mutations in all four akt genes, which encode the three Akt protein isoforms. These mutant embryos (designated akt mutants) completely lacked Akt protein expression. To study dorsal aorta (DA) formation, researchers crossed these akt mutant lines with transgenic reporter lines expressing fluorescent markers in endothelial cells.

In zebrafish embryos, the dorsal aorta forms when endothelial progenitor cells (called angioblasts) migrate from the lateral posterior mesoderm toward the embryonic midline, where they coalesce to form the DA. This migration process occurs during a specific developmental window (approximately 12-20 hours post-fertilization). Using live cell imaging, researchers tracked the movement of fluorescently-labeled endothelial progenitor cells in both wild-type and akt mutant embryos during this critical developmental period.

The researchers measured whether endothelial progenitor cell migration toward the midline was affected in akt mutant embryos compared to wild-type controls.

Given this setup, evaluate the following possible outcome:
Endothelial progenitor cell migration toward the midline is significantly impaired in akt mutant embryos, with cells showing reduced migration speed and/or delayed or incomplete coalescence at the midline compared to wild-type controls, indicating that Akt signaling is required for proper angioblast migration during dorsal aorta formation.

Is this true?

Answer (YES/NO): NO